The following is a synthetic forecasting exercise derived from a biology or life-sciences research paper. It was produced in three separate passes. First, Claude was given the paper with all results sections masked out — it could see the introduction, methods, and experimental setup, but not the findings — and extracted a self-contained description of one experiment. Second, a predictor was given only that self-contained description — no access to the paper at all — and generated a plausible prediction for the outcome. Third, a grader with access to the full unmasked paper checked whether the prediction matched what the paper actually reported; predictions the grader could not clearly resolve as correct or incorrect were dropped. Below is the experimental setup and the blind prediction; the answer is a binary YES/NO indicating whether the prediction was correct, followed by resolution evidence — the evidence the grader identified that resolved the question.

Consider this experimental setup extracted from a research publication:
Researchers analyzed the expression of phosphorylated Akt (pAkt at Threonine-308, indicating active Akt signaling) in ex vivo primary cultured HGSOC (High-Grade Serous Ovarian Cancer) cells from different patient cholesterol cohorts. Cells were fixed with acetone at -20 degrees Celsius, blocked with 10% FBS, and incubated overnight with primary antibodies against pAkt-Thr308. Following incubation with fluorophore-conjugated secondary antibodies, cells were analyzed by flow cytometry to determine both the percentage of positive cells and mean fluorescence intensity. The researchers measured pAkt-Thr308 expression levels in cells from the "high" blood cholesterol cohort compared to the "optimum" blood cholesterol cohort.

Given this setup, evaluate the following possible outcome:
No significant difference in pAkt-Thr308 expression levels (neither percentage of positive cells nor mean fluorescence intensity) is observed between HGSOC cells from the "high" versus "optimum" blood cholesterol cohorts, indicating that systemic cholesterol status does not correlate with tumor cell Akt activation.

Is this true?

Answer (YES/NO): NO